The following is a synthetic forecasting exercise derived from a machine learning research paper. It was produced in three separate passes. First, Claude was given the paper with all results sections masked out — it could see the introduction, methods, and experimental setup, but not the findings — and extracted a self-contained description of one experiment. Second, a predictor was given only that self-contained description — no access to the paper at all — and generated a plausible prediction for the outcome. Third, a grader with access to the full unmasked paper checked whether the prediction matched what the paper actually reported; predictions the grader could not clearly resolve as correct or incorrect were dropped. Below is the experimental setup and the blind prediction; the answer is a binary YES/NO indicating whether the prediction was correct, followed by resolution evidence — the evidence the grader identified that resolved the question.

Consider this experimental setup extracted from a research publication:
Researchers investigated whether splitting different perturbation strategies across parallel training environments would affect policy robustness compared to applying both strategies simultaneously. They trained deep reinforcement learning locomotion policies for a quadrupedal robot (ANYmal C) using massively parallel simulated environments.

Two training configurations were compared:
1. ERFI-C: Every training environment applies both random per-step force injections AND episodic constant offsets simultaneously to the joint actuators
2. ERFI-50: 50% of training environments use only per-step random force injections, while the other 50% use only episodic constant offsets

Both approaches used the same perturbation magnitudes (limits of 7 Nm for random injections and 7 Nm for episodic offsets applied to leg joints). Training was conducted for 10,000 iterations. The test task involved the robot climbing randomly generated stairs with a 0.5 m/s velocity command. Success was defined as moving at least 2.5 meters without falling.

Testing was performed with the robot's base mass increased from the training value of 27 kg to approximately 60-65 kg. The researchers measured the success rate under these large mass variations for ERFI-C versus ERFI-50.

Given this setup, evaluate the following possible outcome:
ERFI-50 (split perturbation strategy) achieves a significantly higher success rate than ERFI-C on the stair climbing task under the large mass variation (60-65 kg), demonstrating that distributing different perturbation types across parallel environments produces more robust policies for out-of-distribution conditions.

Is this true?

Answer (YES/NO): YES